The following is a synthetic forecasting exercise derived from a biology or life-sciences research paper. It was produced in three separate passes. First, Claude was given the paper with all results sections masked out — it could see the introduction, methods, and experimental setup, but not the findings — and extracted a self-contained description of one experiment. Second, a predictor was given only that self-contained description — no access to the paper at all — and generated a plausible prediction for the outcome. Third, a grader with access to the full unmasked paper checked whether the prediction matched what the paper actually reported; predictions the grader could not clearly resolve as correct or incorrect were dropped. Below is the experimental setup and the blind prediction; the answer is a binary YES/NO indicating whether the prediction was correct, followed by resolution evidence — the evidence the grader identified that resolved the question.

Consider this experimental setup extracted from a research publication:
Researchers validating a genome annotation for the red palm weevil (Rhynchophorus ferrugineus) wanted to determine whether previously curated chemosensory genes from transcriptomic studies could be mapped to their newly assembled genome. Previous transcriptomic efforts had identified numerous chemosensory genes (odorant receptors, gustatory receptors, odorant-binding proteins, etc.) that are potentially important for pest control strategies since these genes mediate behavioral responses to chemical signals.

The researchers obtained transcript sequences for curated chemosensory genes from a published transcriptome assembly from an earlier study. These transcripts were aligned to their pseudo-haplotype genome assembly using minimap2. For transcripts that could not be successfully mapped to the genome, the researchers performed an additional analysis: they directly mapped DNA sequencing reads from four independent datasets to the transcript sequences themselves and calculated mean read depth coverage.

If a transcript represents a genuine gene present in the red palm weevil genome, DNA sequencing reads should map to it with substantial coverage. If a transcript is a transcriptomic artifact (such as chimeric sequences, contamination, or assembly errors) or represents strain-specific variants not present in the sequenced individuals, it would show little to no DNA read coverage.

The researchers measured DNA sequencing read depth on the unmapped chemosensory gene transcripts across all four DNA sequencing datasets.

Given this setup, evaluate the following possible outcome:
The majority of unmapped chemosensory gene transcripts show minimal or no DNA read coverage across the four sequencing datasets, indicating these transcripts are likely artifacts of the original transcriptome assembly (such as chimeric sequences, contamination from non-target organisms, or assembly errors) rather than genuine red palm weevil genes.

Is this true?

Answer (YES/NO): YES